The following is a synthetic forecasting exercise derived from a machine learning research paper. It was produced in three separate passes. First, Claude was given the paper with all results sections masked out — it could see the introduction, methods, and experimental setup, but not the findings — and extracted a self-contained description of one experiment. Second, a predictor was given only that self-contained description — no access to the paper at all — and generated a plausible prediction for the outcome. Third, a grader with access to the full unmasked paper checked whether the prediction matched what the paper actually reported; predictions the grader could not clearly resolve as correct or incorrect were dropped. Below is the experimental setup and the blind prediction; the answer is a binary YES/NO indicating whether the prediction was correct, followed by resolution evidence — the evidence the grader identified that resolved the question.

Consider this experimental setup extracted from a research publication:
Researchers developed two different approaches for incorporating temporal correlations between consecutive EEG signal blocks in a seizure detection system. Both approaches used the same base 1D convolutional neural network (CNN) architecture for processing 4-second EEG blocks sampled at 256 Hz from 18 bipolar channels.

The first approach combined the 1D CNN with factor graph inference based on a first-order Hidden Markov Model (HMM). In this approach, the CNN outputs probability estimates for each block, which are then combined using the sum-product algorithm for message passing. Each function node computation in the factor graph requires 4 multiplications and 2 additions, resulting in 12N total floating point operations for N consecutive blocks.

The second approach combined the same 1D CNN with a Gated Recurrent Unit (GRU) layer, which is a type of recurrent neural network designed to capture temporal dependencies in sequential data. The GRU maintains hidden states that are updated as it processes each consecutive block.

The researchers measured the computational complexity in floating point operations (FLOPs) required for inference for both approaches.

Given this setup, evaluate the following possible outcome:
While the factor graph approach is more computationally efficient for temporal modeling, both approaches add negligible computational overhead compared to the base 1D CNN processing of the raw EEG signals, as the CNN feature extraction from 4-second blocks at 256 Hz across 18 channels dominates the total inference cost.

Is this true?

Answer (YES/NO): NO